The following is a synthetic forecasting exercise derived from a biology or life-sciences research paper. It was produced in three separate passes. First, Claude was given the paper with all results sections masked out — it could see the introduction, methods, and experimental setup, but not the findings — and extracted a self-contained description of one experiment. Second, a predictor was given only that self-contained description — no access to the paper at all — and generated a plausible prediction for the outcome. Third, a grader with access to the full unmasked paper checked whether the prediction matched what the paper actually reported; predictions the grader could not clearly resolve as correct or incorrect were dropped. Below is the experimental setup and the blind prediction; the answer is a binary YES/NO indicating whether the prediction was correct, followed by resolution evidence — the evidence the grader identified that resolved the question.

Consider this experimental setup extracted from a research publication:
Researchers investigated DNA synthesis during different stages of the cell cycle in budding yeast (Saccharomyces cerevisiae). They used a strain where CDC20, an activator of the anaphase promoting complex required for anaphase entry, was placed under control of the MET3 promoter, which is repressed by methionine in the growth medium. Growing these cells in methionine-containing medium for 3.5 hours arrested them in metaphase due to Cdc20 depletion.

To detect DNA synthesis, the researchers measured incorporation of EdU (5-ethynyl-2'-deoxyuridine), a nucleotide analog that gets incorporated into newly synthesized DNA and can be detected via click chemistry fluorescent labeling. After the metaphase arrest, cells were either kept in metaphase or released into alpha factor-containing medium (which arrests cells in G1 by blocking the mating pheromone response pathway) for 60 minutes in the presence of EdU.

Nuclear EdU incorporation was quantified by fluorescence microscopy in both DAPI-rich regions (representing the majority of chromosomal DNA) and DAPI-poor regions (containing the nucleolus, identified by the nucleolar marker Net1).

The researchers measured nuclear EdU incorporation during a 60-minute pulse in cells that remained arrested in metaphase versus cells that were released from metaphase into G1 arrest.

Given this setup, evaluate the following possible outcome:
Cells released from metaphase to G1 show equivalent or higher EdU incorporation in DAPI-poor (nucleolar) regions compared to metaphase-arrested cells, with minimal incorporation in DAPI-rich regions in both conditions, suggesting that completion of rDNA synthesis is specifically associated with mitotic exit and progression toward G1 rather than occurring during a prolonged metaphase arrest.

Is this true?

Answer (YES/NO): NO